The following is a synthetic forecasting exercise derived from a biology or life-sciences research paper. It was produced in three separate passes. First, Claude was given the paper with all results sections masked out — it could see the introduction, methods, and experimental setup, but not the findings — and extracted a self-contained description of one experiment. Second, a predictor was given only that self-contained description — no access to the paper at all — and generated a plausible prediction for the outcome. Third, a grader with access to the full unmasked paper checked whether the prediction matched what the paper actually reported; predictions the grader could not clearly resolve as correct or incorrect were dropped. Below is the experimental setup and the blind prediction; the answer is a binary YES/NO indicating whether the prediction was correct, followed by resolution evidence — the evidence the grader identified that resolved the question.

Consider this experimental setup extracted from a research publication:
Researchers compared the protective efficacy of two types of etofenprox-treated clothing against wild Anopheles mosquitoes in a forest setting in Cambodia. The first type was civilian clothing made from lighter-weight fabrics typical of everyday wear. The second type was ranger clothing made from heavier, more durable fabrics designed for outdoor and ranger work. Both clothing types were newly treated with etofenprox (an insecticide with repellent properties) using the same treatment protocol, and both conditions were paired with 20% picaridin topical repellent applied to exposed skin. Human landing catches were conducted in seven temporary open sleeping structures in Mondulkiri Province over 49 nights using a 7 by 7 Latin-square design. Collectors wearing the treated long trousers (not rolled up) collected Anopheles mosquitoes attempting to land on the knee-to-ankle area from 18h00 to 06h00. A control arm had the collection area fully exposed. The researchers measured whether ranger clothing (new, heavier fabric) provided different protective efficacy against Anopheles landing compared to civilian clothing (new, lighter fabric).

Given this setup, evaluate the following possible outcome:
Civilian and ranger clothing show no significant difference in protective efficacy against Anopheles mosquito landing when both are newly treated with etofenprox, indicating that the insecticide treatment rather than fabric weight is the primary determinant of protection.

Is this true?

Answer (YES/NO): YES